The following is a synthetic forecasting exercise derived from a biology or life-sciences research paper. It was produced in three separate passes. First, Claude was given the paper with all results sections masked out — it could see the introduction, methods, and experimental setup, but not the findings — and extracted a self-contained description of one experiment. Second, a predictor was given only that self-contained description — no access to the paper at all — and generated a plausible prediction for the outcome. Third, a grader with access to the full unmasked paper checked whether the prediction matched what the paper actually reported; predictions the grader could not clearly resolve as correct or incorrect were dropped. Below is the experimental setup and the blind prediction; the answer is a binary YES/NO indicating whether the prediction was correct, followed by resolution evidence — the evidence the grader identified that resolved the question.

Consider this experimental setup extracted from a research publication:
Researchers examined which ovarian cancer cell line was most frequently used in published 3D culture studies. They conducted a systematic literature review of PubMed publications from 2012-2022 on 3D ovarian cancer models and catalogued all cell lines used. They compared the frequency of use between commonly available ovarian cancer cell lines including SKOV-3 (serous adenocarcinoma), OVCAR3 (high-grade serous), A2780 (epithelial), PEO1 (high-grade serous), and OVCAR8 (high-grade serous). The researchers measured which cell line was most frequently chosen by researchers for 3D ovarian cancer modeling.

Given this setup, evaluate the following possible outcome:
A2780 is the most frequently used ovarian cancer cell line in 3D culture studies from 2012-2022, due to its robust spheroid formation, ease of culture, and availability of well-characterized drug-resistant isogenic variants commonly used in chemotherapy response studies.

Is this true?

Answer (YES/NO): NO